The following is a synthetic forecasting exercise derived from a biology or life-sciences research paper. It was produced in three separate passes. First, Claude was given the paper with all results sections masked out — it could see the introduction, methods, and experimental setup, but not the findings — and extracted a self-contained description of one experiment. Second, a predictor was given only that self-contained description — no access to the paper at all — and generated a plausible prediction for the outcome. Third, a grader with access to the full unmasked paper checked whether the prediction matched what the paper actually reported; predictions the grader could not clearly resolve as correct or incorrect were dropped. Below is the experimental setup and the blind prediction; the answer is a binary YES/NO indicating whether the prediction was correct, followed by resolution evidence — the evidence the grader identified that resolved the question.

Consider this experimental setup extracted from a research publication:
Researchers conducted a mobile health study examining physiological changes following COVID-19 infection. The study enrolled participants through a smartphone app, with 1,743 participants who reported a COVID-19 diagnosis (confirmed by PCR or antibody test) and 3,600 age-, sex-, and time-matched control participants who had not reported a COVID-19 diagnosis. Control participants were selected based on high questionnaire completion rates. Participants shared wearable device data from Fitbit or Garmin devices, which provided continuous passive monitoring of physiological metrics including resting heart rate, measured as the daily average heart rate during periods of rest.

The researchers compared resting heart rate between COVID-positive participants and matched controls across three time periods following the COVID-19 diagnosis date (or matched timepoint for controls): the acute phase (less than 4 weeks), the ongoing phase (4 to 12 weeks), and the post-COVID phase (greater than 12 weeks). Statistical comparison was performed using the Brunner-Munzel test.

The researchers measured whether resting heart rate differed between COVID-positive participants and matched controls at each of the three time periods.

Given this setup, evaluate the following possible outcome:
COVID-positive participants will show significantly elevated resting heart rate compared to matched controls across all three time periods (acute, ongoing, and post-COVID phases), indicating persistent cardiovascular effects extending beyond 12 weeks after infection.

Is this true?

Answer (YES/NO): YES